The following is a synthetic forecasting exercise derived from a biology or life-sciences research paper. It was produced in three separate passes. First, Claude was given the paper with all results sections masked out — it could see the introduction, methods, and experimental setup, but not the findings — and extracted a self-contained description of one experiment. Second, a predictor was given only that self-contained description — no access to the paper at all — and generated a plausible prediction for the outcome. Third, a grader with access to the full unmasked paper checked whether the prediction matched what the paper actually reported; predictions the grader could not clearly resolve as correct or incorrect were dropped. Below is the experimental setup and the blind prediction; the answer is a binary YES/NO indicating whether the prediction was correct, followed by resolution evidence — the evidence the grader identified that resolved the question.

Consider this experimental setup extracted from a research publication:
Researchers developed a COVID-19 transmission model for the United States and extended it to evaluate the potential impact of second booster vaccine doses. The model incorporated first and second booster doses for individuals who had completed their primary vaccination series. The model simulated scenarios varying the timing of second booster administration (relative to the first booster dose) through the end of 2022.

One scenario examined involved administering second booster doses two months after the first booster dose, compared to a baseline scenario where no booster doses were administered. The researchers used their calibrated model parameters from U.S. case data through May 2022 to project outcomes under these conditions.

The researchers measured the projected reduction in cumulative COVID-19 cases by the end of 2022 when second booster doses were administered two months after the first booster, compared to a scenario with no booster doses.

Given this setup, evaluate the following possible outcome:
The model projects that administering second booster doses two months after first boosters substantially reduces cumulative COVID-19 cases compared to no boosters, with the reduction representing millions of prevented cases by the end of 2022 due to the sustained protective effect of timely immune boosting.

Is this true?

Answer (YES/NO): NO